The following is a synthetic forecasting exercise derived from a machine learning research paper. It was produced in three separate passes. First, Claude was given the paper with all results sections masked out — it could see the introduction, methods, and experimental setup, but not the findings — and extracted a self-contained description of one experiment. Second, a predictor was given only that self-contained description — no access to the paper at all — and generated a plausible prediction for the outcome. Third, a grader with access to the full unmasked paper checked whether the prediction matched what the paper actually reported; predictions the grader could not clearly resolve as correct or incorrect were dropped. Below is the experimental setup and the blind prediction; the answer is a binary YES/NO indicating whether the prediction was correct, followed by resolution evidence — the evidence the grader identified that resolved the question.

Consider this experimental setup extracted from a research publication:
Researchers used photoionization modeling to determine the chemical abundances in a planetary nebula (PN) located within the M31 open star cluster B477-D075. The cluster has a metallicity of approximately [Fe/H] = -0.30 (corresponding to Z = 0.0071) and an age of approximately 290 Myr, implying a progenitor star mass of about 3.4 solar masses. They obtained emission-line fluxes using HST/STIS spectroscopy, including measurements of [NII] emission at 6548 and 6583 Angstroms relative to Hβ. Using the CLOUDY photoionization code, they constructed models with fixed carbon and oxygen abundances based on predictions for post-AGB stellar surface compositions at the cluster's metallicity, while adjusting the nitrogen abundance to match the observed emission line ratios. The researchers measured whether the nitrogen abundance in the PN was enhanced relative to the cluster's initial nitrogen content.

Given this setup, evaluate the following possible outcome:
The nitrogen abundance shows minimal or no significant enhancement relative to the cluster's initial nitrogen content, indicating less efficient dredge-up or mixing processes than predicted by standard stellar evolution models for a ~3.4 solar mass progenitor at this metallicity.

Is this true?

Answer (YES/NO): NO